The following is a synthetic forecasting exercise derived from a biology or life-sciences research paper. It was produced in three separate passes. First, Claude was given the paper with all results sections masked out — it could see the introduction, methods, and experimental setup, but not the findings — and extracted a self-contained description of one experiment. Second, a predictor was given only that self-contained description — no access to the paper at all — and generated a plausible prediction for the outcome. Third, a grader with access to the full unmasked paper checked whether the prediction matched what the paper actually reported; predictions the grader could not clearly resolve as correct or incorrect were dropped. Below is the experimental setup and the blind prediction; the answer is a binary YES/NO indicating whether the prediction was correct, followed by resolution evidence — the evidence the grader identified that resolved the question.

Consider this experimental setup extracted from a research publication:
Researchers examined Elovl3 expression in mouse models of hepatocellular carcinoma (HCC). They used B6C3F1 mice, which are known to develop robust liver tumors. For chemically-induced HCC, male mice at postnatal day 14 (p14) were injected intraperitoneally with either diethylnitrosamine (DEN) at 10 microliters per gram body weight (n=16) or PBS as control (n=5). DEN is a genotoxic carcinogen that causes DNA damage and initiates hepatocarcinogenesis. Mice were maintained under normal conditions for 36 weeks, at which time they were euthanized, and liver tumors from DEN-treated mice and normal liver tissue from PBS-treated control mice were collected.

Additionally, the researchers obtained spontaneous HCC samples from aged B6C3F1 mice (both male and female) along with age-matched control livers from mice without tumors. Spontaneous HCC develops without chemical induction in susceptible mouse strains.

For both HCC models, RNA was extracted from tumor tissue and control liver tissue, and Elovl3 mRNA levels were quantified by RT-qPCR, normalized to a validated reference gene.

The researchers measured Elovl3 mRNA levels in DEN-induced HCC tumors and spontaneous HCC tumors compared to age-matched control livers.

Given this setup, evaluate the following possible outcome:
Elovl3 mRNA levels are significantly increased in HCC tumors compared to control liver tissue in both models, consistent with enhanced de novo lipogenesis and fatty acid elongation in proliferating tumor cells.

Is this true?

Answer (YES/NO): NO